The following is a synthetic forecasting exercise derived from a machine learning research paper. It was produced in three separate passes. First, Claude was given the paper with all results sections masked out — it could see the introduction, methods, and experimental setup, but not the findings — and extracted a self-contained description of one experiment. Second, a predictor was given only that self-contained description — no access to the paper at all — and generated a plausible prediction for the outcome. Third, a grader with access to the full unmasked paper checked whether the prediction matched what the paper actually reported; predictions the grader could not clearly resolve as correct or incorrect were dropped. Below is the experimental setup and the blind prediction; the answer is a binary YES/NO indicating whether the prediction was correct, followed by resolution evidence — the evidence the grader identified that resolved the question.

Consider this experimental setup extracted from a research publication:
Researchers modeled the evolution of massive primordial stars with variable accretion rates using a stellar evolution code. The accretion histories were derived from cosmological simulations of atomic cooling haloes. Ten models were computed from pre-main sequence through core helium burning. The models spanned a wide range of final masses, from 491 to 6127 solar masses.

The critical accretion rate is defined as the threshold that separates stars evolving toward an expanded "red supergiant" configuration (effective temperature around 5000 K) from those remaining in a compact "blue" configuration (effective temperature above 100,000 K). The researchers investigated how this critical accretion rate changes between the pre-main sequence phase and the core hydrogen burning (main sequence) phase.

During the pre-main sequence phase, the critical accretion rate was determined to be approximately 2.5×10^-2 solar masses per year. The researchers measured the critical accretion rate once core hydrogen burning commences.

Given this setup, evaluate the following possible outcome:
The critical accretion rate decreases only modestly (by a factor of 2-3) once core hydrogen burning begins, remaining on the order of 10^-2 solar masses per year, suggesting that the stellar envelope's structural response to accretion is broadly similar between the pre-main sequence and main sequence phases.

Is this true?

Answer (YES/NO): NO